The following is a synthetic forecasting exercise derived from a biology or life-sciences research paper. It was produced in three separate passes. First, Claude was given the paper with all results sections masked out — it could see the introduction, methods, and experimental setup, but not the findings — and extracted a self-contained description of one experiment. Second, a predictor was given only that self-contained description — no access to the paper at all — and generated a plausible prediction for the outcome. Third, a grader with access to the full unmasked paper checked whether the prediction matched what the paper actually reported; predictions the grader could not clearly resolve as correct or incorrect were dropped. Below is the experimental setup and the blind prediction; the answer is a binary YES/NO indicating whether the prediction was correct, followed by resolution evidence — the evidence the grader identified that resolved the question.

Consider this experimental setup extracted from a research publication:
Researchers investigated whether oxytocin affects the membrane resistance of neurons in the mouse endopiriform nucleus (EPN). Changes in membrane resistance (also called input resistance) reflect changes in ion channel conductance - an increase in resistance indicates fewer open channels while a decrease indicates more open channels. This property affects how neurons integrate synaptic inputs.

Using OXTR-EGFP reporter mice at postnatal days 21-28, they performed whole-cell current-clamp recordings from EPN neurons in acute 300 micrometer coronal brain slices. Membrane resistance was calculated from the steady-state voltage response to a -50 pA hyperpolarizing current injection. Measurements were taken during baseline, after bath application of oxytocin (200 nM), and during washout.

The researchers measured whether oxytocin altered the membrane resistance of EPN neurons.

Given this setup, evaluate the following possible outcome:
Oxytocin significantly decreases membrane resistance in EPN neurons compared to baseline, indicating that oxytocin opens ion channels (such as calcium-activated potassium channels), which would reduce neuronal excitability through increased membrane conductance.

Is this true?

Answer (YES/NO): NO